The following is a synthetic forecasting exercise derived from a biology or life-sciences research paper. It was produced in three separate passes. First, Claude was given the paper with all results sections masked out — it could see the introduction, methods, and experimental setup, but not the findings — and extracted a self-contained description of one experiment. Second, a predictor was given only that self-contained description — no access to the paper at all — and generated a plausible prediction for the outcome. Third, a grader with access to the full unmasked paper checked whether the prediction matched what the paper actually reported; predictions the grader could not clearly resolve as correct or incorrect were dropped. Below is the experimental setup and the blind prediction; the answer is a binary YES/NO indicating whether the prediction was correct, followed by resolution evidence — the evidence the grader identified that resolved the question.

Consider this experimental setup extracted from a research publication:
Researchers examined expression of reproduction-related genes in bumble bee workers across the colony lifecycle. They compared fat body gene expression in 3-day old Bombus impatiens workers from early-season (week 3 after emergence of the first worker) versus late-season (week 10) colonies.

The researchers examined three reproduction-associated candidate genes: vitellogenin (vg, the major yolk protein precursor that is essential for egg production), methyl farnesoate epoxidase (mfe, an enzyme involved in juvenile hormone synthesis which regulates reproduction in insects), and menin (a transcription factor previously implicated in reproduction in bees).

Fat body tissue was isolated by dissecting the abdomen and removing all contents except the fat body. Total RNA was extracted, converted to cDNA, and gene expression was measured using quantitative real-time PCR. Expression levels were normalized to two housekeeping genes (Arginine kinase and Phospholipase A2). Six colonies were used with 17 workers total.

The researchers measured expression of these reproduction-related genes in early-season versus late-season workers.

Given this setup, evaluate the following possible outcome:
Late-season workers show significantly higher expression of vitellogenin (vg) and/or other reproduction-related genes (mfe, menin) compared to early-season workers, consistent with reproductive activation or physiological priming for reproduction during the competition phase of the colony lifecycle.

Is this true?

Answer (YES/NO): NO